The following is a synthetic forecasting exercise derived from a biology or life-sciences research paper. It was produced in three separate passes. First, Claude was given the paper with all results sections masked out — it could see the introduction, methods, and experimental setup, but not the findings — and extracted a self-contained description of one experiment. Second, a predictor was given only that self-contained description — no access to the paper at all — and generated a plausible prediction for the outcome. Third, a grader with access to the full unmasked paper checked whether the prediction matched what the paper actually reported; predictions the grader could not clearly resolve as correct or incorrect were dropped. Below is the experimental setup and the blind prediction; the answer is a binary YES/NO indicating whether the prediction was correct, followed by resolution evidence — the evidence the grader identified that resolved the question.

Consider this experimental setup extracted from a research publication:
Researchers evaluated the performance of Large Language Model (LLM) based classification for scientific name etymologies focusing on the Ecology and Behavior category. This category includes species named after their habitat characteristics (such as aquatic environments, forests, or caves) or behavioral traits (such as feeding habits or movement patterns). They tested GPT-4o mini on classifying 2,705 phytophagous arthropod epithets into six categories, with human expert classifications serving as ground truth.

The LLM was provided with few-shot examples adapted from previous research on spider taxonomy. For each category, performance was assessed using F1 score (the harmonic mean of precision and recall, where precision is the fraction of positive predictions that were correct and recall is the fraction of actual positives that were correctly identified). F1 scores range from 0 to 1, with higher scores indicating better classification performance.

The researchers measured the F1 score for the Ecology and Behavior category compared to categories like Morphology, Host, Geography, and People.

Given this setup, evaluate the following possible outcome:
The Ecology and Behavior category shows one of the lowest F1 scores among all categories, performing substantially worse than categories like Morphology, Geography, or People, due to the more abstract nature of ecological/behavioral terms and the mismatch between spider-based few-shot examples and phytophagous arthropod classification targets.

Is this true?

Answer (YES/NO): YES